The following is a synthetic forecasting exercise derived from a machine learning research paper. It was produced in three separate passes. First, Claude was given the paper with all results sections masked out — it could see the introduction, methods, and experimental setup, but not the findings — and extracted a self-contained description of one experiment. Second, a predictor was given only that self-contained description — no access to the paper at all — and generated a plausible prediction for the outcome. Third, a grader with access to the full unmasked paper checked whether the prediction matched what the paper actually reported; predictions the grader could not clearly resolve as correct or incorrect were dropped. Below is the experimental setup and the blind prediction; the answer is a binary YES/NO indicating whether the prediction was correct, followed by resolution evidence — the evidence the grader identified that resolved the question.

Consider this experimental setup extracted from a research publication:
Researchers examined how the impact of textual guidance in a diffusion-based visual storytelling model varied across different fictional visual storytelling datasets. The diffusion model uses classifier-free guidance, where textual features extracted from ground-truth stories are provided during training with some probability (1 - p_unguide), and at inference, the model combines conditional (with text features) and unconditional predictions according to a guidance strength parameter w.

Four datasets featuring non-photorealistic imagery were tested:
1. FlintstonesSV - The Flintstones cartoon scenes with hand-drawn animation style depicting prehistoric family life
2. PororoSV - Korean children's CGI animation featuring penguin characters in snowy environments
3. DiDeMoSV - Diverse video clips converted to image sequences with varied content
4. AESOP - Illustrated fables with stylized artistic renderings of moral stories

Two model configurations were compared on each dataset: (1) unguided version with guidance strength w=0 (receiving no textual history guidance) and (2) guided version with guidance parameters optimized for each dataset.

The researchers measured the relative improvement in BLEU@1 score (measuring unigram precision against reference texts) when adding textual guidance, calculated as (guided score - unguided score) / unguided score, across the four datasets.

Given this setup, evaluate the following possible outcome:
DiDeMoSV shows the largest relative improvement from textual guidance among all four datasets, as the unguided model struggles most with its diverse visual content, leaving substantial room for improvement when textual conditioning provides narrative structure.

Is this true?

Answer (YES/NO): NO